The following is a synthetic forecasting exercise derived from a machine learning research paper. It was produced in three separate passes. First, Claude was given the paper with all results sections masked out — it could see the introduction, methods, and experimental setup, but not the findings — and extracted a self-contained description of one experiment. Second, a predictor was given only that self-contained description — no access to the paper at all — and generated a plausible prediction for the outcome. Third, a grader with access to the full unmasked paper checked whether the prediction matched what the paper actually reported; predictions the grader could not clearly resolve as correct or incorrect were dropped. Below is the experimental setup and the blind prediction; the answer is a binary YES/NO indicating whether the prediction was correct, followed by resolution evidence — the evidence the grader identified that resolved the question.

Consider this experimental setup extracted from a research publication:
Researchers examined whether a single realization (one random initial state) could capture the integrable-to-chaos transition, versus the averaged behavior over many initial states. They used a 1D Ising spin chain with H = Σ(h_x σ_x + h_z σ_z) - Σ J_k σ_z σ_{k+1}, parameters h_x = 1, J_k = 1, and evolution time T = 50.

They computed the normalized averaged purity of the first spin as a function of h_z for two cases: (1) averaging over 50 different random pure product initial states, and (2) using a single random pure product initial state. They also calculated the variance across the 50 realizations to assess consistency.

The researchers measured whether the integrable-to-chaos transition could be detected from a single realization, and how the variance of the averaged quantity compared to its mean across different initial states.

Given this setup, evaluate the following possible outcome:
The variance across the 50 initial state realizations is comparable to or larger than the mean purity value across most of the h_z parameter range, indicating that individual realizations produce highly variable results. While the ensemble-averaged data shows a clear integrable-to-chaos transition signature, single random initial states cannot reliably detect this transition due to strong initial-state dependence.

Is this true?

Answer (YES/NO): NO